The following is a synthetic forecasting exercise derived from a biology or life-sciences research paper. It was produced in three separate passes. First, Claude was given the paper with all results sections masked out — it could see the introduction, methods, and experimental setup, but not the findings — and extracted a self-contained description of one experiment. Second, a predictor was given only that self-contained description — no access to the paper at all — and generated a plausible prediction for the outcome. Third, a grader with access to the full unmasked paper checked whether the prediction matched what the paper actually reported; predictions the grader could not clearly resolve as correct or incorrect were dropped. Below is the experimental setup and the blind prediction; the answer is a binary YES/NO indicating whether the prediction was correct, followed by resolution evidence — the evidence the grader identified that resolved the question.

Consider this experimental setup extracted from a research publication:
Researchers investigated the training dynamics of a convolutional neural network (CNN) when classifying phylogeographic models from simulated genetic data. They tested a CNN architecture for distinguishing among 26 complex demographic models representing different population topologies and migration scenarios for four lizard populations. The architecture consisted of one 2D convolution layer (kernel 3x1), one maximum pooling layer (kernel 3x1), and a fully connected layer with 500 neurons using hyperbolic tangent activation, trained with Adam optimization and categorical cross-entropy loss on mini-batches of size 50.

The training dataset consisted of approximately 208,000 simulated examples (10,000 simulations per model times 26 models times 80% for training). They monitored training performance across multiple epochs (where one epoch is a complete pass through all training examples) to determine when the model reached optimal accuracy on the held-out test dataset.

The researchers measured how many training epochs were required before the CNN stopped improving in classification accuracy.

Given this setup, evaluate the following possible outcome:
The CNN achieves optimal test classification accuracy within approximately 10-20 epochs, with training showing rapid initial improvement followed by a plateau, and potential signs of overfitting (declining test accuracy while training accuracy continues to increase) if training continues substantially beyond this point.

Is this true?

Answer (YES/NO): NO